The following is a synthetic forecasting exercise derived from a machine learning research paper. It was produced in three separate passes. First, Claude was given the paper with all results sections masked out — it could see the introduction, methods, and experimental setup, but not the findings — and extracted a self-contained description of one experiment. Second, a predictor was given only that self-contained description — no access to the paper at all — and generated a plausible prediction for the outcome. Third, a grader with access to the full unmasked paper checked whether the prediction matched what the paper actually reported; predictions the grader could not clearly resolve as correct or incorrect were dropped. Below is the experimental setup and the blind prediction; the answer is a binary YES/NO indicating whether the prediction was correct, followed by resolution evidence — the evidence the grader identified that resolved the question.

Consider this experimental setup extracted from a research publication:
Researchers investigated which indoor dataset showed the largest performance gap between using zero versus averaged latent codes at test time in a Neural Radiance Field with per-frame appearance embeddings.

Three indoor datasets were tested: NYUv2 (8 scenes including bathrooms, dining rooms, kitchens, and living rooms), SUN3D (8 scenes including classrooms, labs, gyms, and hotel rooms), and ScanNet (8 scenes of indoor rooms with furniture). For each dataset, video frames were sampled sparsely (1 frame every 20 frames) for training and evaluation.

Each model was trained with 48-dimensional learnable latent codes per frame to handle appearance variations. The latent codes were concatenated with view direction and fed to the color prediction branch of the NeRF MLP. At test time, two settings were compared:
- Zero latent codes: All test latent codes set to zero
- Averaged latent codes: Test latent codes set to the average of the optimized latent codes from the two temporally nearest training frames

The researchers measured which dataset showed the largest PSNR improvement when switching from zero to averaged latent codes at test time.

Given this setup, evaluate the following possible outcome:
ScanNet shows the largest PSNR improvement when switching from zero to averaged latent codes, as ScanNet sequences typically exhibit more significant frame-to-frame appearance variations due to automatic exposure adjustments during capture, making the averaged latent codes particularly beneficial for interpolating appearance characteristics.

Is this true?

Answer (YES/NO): NO